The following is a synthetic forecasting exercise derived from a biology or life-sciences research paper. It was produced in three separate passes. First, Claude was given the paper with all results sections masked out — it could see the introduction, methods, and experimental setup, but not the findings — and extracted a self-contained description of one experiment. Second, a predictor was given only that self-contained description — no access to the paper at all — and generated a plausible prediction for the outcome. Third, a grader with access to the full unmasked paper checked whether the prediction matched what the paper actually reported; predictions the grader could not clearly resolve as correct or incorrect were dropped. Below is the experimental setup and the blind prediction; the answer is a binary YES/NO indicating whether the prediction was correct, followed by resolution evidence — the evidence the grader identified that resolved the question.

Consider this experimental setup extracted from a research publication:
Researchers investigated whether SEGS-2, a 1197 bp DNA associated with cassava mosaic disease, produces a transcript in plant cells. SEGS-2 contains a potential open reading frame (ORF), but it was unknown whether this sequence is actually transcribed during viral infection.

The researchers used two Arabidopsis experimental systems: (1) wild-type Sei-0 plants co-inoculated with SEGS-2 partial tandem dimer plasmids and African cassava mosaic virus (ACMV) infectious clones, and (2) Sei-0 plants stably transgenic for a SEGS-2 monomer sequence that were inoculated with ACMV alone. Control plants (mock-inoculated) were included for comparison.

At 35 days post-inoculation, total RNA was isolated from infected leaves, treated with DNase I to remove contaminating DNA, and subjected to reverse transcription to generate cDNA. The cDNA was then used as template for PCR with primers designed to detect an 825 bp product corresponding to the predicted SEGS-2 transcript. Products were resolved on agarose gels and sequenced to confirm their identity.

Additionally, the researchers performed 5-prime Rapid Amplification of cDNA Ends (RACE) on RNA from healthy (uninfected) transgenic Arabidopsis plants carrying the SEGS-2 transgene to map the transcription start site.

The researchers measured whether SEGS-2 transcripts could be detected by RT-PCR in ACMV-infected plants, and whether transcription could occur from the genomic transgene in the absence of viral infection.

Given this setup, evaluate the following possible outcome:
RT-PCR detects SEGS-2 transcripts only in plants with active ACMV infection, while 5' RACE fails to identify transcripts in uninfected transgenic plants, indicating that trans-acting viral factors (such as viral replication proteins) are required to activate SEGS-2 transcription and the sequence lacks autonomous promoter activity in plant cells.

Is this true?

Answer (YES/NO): NO